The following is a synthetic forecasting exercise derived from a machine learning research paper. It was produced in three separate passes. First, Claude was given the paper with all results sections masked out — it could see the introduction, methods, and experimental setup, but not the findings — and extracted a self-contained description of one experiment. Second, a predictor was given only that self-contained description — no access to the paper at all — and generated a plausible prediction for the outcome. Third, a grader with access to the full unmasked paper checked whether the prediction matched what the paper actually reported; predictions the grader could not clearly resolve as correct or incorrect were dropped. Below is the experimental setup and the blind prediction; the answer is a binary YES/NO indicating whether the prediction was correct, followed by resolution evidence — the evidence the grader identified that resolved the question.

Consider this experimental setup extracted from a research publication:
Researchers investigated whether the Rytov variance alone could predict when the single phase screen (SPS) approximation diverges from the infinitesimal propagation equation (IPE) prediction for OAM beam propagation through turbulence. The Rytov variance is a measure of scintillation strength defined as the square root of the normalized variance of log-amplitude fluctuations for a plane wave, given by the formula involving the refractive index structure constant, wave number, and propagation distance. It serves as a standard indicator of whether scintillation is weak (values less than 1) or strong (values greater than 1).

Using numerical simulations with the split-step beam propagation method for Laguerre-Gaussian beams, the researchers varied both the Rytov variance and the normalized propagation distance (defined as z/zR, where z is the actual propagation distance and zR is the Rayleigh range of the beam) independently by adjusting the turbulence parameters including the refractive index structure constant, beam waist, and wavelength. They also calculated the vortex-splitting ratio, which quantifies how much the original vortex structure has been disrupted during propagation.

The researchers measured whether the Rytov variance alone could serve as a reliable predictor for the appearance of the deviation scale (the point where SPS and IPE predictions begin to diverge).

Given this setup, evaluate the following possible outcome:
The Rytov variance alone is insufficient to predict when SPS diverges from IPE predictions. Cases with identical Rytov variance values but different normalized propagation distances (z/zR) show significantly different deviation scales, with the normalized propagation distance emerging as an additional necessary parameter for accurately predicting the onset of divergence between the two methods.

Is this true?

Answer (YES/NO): YES